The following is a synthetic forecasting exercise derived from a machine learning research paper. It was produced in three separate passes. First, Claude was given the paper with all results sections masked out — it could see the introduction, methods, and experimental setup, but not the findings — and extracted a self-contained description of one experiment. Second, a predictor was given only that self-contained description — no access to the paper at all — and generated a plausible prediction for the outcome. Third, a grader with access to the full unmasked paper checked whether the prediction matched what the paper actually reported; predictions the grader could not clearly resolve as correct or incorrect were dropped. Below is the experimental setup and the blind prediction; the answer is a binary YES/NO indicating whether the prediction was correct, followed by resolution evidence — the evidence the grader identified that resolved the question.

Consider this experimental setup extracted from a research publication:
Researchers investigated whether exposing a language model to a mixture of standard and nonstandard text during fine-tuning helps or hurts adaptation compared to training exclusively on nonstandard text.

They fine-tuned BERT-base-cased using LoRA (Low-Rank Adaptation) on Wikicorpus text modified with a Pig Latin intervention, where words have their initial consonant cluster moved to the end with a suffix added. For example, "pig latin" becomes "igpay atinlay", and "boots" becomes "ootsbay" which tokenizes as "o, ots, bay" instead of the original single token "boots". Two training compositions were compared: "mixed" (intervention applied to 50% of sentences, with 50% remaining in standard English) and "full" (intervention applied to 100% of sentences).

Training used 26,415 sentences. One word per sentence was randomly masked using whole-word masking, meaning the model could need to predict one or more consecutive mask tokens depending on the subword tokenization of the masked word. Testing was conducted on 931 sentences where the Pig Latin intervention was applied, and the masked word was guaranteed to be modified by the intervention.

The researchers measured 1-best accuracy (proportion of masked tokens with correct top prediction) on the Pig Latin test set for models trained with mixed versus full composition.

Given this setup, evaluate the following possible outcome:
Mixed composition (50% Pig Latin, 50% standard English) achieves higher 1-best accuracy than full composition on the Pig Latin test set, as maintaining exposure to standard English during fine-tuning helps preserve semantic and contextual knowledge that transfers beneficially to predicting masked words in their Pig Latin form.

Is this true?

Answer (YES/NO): NO